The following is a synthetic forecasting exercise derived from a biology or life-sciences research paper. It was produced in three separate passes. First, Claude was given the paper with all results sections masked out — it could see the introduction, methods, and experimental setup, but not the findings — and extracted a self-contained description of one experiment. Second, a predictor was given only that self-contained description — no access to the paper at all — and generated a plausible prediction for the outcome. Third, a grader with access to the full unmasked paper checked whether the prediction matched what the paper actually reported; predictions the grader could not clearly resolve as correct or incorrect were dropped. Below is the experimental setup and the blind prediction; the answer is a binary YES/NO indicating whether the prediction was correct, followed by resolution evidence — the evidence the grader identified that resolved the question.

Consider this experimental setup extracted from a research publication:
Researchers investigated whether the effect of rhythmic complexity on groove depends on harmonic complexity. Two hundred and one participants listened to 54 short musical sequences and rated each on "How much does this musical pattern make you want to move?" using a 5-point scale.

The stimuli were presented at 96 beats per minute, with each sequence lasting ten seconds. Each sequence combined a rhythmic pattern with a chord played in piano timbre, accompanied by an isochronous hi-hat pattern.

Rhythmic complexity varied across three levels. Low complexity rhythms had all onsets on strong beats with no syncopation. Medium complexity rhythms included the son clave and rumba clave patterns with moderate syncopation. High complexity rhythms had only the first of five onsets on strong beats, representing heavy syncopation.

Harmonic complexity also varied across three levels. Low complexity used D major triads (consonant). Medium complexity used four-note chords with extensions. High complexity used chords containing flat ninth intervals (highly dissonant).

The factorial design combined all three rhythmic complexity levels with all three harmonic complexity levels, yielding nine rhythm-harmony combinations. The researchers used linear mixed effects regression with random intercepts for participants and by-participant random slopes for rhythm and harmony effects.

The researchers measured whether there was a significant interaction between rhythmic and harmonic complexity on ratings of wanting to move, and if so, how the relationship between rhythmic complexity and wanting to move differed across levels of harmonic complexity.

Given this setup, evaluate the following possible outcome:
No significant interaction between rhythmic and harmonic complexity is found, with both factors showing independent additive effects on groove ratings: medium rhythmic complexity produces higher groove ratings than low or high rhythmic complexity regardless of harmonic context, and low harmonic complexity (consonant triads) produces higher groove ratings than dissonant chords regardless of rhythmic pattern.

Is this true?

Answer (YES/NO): NO